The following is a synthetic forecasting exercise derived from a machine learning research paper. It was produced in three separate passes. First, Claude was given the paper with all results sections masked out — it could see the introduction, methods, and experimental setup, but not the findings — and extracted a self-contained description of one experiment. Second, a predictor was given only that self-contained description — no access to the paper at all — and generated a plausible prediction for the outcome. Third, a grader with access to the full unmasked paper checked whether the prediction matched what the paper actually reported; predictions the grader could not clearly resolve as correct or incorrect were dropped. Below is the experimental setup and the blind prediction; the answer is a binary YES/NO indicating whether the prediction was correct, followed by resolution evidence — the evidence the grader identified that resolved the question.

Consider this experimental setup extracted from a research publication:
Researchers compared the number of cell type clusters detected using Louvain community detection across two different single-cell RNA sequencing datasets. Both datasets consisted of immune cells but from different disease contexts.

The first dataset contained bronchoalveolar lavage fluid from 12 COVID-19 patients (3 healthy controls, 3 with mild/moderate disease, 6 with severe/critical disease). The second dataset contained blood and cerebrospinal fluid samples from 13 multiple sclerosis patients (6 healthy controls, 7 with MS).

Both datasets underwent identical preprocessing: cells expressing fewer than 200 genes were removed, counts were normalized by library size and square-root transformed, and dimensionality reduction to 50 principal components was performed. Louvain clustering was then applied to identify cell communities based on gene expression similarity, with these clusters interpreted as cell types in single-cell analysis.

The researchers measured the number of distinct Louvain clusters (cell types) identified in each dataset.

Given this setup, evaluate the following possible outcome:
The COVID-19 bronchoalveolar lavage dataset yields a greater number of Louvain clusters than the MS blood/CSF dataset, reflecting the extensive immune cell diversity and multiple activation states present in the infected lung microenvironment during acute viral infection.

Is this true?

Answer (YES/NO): NO